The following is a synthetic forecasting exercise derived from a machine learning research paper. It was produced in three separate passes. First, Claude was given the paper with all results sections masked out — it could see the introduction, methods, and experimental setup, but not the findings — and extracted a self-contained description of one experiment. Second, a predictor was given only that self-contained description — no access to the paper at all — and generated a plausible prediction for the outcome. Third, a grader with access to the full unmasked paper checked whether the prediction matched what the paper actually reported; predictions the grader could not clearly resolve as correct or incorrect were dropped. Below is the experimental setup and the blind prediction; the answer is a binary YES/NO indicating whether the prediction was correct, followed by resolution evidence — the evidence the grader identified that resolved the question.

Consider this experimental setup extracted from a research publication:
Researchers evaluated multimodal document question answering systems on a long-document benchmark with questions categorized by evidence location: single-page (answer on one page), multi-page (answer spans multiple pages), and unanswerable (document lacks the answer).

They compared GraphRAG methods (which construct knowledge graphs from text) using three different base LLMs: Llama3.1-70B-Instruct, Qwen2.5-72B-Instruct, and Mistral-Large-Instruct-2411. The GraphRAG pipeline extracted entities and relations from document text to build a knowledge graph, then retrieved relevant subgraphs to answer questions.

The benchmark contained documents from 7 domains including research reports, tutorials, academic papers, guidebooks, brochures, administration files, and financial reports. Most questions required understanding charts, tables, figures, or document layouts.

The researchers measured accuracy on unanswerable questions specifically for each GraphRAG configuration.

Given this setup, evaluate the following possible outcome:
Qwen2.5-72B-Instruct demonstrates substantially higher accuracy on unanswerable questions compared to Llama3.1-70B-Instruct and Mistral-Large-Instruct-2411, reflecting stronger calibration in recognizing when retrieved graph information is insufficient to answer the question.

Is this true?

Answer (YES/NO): NO